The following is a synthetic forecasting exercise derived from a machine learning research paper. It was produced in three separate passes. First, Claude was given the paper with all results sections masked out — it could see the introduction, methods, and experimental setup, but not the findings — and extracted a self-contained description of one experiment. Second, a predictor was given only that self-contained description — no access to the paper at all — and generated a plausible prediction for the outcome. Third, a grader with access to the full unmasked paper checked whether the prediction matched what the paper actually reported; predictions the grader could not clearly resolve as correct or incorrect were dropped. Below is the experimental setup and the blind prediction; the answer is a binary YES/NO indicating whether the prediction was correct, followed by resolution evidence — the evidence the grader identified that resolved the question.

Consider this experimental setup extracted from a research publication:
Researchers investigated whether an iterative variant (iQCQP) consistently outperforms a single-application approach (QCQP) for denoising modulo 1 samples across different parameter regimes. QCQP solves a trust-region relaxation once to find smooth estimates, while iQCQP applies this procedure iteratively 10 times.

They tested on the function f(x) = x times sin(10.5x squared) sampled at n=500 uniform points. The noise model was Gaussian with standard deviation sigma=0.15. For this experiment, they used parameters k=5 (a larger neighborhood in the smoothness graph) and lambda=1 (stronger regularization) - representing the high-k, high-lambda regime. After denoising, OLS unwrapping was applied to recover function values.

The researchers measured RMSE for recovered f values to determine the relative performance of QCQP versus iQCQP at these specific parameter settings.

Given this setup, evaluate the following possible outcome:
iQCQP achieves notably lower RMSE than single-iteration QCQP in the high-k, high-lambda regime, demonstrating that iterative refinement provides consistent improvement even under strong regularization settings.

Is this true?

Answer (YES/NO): NO